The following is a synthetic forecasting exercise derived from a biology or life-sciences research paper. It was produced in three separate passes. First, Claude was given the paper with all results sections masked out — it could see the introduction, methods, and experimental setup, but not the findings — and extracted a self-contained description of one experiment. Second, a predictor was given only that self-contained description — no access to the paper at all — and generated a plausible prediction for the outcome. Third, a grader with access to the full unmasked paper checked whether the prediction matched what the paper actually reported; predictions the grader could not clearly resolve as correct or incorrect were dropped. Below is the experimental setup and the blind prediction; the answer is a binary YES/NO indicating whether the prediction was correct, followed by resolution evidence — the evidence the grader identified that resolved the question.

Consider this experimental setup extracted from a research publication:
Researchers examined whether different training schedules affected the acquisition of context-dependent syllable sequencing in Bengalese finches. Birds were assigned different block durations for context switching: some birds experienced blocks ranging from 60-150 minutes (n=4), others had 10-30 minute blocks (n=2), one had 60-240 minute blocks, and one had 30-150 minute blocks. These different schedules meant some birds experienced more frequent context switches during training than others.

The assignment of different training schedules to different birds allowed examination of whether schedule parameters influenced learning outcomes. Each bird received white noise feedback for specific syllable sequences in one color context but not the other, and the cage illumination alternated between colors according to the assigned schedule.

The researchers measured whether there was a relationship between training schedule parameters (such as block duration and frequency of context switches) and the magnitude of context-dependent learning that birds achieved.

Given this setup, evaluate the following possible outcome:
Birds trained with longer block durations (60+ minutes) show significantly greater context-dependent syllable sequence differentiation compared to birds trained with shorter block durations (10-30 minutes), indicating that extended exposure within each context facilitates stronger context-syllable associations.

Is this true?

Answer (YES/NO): NO